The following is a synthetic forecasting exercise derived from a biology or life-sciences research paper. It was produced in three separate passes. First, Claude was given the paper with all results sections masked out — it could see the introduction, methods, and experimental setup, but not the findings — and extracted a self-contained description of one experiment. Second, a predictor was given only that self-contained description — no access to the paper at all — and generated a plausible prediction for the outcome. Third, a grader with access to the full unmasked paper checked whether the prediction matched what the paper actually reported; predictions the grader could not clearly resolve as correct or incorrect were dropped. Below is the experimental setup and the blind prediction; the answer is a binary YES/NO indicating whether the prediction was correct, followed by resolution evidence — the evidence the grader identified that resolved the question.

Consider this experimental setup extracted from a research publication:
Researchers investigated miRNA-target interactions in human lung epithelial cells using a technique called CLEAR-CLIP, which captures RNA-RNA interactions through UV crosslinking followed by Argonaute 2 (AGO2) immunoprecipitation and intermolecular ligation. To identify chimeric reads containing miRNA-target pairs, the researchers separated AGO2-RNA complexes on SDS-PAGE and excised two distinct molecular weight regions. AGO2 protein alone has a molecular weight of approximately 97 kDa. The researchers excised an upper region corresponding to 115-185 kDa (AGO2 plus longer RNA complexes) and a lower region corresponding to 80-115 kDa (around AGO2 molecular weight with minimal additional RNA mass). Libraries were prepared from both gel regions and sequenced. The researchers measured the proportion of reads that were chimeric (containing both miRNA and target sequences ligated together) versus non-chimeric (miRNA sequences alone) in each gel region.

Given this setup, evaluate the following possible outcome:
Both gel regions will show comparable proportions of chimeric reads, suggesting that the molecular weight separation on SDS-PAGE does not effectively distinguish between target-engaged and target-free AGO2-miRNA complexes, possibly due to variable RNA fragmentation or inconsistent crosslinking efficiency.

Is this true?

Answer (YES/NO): NO